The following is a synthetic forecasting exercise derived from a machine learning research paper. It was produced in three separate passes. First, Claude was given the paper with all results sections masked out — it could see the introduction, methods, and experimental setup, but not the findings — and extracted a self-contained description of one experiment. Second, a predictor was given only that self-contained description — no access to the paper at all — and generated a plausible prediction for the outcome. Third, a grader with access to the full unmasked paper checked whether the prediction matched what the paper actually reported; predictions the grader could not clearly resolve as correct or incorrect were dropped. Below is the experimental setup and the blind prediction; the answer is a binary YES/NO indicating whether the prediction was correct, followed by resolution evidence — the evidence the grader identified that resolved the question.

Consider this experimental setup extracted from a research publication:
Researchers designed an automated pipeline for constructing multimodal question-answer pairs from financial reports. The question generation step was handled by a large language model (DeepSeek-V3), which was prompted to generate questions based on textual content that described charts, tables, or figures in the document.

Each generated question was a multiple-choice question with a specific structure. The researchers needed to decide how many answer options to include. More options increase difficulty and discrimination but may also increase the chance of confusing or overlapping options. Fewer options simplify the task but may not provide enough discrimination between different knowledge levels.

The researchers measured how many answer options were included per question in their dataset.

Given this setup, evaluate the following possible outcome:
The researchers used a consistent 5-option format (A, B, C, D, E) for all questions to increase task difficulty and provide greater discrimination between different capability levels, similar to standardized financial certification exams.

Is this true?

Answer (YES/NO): YES